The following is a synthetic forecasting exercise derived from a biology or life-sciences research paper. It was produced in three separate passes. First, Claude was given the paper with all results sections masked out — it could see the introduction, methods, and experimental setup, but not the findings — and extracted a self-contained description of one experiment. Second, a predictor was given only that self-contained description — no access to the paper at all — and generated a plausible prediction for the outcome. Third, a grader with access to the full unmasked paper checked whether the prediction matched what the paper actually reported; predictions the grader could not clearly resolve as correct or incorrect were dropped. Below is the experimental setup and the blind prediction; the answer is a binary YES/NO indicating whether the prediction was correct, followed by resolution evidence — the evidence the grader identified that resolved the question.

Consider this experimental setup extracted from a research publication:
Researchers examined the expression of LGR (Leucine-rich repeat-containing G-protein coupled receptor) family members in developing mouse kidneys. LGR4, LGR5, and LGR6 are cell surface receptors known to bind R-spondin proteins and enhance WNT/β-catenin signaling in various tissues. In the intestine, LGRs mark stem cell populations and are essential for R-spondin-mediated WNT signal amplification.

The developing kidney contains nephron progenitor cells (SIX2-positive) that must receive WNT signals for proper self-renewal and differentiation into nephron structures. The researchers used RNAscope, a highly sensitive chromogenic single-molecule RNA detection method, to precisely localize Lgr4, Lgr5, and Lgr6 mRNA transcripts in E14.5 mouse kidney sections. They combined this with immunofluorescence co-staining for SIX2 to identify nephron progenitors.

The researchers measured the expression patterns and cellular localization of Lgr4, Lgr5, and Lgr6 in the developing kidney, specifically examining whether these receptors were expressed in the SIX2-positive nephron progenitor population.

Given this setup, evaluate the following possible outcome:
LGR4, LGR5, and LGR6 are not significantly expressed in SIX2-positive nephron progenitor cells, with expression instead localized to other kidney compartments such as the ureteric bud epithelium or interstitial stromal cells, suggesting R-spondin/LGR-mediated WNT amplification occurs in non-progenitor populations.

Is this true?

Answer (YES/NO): NO